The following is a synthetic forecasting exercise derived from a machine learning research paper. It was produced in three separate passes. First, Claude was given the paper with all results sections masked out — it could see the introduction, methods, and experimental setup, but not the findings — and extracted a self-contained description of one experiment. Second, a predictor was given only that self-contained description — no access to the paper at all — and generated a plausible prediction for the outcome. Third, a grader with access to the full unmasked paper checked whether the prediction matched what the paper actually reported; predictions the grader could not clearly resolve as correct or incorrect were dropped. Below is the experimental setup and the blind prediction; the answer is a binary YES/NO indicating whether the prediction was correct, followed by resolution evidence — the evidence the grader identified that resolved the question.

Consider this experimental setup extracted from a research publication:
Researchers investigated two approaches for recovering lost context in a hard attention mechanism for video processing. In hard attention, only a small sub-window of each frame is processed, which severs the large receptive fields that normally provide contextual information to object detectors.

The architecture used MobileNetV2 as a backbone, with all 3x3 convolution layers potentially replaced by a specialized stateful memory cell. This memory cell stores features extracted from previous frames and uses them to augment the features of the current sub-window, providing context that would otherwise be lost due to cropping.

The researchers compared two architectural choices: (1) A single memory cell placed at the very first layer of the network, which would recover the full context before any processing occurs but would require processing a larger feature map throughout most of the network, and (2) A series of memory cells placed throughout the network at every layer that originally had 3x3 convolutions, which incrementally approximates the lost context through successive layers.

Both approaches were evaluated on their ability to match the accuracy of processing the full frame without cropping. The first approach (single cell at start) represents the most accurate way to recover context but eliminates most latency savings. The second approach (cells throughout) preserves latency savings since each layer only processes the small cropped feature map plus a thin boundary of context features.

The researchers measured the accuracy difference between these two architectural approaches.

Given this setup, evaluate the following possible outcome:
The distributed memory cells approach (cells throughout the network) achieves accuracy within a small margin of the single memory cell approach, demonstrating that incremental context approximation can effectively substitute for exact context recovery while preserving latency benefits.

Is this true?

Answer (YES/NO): YES